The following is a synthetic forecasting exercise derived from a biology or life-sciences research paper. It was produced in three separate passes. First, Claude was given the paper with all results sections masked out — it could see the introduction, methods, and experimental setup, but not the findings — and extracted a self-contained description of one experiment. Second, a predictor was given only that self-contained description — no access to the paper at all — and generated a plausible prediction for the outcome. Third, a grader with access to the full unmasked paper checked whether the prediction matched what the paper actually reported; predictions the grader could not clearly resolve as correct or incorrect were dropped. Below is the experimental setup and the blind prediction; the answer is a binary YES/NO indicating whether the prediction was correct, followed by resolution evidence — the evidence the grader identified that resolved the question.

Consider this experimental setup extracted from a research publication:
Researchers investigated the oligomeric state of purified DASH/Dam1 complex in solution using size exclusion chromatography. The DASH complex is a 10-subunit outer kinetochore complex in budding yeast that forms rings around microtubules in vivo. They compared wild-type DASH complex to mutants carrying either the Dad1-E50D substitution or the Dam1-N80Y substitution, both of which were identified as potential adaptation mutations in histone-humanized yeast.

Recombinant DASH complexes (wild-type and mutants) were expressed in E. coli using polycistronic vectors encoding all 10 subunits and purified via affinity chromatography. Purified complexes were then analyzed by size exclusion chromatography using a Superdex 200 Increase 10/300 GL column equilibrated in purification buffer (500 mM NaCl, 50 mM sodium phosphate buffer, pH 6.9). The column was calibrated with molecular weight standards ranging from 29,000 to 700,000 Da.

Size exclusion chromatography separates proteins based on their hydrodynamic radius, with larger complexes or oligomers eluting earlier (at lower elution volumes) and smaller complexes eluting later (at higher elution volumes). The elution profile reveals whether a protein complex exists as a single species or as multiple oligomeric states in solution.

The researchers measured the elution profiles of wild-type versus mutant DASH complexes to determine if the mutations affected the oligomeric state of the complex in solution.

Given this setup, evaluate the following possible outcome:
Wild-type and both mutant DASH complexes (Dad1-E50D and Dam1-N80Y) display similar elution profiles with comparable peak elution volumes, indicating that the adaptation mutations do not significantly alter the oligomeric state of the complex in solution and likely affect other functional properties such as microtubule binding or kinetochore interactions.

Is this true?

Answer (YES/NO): NO